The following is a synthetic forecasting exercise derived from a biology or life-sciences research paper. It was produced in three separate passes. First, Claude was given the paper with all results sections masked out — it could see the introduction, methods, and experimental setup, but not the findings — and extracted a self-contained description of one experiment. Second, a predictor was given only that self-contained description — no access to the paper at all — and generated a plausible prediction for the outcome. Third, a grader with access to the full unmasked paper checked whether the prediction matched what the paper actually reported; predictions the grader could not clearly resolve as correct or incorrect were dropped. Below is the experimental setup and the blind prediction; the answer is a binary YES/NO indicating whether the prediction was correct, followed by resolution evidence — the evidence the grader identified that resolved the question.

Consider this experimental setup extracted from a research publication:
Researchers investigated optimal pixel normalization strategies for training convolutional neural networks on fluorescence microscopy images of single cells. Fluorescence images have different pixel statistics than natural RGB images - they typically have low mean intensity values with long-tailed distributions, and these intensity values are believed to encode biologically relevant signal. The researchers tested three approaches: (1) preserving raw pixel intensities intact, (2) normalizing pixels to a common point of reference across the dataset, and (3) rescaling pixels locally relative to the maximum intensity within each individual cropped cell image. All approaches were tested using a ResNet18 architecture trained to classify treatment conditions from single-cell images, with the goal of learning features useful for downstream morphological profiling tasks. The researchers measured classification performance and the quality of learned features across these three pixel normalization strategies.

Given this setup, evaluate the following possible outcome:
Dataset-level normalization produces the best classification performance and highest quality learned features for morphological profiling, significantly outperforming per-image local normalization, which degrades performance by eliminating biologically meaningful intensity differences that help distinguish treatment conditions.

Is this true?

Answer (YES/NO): NO